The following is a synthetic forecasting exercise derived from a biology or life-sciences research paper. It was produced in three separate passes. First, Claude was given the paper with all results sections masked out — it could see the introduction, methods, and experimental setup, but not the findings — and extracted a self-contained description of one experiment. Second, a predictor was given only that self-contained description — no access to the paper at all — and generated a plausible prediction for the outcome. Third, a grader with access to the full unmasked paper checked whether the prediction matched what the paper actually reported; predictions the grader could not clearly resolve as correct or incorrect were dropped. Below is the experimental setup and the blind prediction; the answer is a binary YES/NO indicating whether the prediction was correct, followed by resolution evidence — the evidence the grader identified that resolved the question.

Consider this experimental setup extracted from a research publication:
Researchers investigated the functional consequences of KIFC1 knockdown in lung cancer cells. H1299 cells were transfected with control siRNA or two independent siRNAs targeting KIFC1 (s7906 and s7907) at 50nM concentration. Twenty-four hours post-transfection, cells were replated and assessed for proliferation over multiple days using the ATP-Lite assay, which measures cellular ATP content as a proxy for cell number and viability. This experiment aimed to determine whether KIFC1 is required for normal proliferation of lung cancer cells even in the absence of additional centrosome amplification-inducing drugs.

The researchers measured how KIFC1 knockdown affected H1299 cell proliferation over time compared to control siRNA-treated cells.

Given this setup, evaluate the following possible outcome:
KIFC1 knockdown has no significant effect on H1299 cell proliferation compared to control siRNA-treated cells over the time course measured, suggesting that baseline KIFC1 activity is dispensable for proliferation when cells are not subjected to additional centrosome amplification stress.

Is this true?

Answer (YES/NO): YES